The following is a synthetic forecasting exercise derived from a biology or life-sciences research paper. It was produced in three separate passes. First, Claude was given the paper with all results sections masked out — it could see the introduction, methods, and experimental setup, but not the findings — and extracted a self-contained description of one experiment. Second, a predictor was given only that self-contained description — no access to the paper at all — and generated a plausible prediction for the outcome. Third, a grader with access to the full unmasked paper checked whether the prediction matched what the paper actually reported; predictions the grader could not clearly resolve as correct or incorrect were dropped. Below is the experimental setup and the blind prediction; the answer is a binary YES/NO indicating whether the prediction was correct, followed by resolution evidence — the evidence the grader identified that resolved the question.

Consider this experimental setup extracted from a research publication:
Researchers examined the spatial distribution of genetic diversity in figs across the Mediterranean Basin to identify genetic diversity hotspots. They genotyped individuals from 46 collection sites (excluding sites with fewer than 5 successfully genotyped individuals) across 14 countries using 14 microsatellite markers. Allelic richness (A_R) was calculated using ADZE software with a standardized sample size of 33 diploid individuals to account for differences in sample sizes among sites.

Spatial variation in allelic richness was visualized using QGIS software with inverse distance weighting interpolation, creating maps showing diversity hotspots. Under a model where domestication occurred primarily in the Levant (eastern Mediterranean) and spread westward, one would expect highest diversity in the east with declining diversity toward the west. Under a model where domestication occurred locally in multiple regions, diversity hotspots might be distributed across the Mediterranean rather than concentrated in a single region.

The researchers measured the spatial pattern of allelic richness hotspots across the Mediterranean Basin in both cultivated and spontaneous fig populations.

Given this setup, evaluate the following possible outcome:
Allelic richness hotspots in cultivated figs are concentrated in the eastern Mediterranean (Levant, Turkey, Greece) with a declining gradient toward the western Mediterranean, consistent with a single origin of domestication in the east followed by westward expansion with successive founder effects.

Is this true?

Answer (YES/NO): NO